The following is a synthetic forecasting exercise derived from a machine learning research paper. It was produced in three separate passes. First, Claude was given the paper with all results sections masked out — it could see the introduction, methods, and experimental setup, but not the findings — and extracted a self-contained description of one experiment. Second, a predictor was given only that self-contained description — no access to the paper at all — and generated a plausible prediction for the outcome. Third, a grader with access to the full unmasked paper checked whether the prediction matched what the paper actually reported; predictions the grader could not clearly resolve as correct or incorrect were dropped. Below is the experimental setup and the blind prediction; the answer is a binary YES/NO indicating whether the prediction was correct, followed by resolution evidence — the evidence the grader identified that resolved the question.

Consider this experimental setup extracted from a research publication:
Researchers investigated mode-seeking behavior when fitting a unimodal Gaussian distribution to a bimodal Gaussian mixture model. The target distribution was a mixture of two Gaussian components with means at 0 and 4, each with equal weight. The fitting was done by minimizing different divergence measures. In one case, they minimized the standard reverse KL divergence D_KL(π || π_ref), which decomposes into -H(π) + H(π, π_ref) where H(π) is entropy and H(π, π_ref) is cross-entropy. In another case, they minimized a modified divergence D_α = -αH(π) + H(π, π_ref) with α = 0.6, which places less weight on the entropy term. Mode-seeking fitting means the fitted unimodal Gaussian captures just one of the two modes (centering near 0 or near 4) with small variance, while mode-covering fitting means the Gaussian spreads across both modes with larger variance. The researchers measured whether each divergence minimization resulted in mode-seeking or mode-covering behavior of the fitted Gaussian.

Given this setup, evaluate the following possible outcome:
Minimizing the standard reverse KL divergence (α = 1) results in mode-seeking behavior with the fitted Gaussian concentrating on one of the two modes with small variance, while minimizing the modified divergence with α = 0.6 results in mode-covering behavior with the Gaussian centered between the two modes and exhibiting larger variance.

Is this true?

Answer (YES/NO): NO